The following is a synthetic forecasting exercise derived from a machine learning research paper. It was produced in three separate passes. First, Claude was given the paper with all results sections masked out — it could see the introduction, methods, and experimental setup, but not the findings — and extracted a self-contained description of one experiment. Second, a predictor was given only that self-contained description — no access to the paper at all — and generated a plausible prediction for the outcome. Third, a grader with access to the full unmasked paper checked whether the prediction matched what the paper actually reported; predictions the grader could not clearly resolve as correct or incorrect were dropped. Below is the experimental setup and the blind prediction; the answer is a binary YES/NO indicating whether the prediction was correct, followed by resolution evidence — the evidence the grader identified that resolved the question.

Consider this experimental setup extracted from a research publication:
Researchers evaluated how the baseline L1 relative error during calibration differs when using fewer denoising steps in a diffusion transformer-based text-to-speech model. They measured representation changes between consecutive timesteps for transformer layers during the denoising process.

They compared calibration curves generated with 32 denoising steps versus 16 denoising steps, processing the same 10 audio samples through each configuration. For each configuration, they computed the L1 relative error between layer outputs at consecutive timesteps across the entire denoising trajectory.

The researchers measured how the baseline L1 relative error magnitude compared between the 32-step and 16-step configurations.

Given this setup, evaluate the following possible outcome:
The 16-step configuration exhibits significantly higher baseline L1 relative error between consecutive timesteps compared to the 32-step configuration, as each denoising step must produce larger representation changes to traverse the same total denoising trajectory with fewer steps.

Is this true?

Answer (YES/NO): YES